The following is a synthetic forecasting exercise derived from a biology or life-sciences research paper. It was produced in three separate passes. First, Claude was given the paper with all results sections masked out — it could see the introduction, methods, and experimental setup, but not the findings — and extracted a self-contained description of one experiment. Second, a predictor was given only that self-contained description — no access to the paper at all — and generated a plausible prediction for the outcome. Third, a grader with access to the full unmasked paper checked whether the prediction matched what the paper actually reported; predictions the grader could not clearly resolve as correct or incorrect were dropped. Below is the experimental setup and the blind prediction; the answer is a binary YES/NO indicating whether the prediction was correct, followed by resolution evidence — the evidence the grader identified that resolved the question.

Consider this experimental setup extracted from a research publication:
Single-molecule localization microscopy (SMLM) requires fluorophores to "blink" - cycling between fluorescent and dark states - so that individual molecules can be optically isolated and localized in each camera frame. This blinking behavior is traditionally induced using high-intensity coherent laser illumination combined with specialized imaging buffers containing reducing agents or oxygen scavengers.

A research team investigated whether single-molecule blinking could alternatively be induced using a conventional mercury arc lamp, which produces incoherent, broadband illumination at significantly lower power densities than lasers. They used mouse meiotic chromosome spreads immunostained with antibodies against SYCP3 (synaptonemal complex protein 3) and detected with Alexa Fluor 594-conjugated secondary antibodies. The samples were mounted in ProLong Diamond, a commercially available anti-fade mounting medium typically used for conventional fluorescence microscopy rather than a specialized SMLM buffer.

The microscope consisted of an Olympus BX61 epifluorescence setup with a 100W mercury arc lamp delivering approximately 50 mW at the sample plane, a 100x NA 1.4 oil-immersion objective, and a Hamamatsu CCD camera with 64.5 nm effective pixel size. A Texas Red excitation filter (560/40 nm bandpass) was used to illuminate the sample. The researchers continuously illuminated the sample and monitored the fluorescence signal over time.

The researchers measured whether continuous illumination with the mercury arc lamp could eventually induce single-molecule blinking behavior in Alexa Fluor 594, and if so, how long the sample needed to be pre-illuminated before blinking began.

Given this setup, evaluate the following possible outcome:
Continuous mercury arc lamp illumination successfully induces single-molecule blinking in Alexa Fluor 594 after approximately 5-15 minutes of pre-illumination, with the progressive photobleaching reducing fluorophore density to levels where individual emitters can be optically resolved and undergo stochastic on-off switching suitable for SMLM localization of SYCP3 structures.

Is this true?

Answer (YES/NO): NO